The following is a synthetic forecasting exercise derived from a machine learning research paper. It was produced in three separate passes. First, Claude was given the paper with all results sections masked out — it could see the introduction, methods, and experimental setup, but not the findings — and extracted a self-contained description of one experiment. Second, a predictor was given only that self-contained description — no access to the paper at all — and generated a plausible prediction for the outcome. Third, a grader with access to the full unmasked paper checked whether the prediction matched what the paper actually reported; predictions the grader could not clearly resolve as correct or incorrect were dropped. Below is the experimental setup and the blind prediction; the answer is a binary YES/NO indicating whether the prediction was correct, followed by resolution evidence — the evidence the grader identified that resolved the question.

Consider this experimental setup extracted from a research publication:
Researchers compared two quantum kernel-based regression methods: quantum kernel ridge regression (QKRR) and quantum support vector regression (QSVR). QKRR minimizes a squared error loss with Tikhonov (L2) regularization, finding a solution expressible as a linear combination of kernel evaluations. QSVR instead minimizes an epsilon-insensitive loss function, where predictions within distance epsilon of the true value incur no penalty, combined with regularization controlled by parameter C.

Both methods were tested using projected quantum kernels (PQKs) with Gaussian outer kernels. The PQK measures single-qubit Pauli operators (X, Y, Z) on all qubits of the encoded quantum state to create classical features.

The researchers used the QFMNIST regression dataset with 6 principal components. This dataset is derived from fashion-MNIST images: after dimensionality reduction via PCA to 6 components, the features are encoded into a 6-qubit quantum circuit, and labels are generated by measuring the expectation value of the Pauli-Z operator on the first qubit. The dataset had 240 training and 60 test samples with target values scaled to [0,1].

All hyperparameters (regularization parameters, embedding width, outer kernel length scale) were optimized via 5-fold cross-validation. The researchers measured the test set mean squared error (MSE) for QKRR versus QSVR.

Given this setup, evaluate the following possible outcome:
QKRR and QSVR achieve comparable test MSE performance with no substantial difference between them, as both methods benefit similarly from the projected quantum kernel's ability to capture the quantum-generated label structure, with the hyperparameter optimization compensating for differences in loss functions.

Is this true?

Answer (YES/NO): YES